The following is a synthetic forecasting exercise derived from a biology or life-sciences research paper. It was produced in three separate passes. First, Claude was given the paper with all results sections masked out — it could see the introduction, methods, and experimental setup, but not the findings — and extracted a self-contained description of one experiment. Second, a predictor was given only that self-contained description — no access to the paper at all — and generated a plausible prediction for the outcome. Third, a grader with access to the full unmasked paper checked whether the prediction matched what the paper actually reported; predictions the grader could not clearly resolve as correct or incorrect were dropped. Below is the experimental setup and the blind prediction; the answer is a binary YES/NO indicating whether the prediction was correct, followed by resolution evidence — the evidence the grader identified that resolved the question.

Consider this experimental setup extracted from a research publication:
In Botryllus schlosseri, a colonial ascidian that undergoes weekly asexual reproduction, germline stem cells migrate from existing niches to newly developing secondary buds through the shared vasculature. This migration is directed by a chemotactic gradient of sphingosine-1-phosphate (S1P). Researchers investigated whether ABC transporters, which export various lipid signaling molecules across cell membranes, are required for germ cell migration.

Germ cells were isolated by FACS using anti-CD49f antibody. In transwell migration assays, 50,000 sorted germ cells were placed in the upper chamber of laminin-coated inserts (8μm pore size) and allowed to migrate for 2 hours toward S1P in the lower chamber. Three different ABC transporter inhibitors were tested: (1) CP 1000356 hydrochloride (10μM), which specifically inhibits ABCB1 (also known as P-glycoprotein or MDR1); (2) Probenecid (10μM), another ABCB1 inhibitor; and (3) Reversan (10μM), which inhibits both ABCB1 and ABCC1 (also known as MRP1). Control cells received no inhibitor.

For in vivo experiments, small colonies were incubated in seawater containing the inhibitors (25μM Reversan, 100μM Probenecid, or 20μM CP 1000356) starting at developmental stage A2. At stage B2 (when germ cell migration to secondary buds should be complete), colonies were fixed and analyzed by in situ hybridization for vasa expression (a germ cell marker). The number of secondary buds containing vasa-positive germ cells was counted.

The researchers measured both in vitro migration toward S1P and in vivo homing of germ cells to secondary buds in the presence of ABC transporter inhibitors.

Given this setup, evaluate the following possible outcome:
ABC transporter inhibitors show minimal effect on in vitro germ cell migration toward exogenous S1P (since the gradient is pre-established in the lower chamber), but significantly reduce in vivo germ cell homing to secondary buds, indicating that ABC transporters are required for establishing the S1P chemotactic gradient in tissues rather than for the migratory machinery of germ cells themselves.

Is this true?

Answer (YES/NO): NO